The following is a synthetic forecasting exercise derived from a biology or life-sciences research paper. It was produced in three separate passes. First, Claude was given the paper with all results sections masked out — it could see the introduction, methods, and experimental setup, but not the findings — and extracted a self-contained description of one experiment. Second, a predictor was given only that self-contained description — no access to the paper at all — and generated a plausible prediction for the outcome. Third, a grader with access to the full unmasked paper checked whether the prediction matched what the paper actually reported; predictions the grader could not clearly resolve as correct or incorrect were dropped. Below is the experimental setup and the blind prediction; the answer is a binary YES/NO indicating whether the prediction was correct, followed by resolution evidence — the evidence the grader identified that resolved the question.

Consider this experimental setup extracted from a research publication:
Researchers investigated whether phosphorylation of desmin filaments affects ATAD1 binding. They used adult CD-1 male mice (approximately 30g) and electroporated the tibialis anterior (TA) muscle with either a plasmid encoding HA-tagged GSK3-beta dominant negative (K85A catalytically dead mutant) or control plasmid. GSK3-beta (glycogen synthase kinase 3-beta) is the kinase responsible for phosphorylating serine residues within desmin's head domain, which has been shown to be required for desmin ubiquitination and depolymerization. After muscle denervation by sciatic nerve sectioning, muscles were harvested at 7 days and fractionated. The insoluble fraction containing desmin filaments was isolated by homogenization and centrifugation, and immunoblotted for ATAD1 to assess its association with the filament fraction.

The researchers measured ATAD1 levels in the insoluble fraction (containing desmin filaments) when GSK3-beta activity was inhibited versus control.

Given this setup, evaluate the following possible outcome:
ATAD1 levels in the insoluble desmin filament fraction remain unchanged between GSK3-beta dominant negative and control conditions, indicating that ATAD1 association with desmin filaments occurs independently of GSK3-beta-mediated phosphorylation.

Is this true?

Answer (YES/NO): NO